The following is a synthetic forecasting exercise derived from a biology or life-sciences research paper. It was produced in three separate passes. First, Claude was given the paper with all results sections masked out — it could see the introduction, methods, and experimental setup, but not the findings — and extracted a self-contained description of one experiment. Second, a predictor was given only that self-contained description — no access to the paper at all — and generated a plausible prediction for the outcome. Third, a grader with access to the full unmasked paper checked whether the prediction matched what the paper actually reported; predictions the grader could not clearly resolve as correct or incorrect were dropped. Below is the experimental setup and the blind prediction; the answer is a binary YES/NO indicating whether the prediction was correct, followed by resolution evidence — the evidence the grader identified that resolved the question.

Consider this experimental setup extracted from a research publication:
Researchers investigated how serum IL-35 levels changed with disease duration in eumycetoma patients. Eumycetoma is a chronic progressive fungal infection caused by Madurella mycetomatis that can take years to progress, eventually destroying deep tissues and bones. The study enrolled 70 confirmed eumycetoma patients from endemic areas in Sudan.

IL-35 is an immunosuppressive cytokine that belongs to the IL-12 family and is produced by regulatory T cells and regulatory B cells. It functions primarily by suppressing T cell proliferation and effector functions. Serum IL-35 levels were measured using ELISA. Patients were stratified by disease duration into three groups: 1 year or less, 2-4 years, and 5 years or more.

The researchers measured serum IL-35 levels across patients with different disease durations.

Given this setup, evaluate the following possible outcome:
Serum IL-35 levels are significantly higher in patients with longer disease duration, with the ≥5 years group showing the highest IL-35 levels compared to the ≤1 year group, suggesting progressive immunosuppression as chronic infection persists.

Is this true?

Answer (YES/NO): YES